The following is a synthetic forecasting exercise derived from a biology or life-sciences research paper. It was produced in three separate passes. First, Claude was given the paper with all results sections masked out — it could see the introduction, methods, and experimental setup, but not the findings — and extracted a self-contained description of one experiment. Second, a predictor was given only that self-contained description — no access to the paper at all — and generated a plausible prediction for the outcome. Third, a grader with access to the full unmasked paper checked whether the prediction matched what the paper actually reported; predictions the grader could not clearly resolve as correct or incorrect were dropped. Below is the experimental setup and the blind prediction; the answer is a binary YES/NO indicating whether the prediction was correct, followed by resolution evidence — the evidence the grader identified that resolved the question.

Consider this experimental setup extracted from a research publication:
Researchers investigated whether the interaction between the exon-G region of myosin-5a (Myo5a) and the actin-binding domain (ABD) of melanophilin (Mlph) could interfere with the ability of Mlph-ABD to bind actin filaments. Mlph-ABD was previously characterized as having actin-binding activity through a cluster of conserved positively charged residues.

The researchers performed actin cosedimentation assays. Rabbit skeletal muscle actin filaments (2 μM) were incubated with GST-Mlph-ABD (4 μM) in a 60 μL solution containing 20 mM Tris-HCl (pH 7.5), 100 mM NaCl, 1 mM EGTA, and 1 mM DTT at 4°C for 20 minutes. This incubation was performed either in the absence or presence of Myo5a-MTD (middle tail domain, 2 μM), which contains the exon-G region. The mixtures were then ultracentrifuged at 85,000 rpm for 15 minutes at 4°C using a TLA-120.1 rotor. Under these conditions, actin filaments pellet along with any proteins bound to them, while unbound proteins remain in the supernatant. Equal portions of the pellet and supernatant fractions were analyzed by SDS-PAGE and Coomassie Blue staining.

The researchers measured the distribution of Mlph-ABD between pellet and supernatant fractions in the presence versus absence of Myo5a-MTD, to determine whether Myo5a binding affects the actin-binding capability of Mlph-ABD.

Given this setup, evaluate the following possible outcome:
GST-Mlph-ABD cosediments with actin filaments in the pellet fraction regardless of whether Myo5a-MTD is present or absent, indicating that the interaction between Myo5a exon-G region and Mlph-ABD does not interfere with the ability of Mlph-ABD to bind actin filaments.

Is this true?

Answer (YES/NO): NO